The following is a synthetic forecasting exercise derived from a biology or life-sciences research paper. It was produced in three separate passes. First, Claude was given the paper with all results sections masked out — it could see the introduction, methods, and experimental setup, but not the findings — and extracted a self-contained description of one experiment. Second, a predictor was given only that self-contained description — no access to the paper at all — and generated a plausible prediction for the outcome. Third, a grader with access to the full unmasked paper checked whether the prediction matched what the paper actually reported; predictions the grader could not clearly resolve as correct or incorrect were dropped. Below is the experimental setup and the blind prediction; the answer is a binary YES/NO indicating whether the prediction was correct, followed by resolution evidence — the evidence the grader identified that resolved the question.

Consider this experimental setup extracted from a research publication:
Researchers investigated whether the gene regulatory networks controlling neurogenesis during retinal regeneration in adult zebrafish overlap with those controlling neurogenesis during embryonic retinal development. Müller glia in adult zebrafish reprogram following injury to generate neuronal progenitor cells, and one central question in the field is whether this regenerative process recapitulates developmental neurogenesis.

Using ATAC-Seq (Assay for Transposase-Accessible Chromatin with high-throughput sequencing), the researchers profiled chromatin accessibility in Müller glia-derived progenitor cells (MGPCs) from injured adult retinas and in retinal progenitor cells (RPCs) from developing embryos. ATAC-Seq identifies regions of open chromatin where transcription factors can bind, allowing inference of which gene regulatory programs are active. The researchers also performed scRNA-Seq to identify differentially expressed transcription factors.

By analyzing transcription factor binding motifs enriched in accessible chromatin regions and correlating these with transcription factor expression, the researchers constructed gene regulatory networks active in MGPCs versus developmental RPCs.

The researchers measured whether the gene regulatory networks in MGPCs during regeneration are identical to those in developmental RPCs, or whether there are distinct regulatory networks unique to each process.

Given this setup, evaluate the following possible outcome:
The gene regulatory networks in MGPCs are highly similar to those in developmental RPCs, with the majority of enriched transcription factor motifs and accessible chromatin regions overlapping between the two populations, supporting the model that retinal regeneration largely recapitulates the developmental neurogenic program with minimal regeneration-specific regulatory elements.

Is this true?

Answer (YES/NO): NO